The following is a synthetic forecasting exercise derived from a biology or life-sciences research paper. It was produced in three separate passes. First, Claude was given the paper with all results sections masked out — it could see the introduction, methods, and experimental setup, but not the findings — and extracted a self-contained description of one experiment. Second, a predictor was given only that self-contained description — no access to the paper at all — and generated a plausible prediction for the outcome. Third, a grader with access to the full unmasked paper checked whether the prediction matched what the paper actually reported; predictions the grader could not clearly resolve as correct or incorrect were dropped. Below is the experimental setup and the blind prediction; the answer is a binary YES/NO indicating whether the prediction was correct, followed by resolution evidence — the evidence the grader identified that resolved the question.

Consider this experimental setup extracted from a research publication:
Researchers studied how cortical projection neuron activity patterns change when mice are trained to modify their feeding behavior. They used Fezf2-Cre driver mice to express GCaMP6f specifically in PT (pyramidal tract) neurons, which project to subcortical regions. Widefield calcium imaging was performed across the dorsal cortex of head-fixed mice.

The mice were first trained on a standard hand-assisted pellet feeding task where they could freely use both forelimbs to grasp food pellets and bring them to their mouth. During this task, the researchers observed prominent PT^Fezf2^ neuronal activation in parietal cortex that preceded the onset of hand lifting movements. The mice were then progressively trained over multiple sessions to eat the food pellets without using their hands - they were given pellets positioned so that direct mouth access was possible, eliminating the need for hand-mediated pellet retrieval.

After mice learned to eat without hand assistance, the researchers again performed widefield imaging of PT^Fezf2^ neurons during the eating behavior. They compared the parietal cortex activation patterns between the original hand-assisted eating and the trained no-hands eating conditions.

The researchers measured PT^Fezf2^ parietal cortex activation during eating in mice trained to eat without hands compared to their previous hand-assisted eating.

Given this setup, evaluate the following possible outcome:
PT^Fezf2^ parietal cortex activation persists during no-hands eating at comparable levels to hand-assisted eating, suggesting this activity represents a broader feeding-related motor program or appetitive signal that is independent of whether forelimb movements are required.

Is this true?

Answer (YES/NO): NO